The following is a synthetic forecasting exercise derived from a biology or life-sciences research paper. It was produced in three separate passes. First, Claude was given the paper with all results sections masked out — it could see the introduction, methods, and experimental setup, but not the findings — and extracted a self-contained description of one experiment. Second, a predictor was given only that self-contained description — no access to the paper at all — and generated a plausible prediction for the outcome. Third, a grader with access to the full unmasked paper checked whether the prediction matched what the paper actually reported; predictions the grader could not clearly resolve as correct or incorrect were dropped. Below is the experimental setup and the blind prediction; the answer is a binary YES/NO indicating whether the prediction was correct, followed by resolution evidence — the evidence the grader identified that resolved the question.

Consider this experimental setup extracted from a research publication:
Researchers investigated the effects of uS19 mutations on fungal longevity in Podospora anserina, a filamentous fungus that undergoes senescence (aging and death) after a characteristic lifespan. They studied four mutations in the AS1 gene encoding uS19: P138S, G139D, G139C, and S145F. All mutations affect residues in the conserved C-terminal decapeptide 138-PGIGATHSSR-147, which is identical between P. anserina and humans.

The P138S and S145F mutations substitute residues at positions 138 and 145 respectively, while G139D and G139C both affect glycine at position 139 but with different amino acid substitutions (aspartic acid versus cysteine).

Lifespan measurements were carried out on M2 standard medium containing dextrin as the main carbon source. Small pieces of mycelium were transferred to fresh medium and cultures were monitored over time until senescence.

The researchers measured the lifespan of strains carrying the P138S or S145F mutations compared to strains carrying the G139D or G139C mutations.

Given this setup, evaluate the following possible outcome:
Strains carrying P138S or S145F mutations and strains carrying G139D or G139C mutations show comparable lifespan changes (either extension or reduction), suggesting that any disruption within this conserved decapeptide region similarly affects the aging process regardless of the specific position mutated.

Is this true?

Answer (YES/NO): NO